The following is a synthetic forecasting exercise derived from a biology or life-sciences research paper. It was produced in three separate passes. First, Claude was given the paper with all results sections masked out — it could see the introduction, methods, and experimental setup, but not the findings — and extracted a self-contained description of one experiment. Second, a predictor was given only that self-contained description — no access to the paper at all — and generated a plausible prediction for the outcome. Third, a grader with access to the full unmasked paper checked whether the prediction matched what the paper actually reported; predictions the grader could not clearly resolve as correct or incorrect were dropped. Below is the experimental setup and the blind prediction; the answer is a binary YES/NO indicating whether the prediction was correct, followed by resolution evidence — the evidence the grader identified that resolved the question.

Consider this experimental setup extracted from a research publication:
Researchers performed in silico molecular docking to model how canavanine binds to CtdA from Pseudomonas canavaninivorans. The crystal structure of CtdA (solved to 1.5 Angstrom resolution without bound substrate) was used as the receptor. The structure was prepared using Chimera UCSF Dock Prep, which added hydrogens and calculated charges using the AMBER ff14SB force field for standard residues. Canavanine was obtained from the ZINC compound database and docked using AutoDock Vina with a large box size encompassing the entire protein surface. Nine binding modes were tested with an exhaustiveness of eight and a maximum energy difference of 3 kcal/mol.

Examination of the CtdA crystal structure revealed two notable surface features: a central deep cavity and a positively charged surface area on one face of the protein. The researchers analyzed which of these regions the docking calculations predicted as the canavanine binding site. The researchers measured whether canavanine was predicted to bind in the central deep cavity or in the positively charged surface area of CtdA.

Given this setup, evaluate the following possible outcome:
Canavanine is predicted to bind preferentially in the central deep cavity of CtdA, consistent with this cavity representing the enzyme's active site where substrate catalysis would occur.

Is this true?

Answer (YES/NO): YES